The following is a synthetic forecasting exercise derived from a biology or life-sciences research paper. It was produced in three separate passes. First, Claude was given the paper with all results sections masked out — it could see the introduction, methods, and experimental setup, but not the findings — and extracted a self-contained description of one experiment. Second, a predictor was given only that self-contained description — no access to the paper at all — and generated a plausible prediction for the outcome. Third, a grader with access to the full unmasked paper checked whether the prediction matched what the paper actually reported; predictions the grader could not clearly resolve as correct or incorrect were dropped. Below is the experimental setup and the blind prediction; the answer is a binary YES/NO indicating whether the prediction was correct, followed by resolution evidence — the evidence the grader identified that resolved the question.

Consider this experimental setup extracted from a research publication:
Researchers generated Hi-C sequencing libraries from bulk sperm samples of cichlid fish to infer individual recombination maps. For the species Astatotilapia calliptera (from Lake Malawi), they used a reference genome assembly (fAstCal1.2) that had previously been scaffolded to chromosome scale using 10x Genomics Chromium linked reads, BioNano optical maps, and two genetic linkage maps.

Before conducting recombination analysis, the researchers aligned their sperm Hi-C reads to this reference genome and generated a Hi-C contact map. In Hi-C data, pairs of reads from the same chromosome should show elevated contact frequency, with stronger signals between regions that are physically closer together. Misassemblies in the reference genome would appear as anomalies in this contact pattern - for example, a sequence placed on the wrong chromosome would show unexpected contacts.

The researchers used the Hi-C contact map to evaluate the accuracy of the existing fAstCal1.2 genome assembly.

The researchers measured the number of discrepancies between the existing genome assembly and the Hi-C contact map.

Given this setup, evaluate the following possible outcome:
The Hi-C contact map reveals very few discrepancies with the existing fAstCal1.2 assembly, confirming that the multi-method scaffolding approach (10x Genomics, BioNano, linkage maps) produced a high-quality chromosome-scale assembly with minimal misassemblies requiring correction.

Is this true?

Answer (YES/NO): NO